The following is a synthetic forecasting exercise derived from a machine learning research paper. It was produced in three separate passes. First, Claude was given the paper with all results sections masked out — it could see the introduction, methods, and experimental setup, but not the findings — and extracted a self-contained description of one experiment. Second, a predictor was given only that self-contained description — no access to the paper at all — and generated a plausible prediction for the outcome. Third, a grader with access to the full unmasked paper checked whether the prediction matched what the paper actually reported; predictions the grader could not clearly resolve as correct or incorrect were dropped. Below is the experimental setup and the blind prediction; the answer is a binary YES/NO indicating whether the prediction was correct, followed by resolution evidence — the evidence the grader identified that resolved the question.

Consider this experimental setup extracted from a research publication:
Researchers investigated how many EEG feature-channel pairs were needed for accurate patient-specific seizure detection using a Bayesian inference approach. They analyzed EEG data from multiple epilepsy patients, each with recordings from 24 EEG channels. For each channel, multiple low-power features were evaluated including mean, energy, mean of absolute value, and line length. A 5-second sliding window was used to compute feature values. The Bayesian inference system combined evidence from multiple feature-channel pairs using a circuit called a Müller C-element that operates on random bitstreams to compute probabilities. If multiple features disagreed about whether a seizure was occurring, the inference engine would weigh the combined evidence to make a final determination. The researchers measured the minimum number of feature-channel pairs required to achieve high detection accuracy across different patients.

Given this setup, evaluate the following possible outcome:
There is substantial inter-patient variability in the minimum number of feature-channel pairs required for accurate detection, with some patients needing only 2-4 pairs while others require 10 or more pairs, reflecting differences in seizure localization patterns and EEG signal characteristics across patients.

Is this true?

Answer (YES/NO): NO